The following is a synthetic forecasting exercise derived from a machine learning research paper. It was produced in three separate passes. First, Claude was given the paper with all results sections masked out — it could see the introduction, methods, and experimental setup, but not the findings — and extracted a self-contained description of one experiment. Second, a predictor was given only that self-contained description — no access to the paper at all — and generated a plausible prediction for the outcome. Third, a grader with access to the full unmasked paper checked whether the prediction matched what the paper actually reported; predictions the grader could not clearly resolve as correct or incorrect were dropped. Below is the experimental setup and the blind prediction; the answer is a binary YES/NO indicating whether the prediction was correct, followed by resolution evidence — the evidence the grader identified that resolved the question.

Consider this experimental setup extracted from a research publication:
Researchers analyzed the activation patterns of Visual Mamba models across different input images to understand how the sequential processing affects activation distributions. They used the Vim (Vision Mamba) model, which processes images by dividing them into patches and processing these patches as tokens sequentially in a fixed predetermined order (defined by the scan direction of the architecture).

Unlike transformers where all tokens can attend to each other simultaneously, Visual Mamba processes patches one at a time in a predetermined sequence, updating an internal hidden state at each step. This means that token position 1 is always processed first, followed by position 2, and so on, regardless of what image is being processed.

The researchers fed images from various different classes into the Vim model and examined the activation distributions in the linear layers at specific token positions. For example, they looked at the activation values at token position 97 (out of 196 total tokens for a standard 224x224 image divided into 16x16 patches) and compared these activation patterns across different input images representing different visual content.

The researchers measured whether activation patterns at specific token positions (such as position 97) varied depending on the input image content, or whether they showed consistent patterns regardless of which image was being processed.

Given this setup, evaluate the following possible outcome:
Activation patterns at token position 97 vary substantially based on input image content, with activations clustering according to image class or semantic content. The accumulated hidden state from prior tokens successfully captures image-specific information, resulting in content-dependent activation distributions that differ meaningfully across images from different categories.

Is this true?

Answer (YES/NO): NO